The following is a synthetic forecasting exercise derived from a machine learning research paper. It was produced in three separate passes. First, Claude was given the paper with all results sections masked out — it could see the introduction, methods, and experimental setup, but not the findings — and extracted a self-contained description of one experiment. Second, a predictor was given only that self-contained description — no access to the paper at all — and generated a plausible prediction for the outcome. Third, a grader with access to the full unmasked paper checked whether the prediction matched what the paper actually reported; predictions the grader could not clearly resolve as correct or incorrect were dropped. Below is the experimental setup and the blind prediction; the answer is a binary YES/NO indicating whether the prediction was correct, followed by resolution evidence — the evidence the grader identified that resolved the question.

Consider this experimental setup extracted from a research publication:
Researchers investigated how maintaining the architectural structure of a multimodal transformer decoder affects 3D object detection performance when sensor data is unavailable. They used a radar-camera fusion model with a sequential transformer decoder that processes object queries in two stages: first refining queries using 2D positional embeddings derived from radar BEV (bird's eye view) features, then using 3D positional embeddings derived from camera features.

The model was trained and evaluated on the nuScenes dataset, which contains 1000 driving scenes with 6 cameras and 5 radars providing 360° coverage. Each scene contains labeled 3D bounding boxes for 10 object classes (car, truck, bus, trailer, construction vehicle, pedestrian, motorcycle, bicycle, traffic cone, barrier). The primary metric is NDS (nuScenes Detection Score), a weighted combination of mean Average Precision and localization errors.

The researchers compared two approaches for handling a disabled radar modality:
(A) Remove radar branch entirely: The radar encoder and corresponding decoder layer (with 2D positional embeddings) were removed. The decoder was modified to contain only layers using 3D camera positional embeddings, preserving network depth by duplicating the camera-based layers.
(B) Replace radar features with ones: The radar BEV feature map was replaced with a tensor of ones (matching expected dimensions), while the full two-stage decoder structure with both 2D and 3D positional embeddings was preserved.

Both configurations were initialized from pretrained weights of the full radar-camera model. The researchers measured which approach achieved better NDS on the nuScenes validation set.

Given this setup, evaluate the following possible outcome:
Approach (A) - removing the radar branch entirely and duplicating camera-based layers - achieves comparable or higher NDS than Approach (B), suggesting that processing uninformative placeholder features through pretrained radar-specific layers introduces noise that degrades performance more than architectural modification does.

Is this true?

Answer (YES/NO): NO